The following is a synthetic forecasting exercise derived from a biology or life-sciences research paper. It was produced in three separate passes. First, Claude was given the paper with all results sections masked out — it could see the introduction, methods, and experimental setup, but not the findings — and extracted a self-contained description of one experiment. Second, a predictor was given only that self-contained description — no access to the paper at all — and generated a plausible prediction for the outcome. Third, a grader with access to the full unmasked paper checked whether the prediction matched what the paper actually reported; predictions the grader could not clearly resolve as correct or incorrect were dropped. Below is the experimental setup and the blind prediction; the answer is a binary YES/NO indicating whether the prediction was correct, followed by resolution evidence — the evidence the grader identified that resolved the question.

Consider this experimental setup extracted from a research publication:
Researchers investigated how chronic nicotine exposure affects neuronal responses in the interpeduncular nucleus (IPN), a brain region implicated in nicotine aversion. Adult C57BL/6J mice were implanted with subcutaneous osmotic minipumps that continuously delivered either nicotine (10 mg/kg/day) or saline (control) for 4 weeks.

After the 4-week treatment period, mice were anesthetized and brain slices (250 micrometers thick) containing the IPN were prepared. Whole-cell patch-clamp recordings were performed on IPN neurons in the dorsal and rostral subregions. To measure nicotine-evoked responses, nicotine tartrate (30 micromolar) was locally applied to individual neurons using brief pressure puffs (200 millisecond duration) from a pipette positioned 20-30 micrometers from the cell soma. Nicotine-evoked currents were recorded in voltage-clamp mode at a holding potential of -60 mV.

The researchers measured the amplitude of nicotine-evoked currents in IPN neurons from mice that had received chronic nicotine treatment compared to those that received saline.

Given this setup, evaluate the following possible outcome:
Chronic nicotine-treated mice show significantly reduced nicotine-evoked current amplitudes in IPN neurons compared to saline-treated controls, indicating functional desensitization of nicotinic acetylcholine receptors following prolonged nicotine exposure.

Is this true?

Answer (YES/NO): YES